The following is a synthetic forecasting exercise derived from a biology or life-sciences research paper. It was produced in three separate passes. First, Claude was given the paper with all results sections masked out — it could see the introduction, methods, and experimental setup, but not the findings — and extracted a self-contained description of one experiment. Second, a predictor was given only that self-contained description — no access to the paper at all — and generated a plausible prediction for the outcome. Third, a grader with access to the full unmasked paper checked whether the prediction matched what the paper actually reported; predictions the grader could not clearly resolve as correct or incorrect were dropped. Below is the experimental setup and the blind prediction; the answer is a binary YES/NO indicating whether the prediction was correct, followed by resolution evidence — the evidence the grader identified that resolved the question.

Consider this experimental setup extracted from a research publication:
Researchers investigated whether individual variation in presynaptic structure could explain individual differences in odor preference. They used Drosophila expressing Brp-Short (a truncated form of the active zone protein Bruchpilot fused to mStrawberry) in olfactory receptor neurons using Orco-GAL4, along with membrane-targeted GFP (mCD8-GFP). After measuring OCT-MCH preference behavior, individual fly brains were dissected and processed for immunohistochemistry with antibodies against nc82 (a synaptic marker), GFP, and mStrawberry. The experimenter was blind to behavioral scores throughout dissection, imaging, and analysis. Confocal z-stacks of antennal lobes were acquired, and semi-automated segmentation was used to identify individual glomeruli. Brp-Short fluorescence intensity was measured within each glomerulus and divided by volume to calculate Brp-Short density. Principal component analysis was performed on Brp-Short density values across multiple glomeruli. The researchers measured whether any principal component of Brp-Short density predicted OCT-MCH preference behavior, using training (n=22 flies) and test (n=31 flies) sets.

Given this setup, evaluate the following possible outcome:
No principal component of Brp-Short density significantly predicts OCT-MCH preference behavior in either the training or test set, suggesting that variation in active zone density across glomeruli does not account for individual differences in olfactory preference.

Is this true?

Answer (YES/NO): NO